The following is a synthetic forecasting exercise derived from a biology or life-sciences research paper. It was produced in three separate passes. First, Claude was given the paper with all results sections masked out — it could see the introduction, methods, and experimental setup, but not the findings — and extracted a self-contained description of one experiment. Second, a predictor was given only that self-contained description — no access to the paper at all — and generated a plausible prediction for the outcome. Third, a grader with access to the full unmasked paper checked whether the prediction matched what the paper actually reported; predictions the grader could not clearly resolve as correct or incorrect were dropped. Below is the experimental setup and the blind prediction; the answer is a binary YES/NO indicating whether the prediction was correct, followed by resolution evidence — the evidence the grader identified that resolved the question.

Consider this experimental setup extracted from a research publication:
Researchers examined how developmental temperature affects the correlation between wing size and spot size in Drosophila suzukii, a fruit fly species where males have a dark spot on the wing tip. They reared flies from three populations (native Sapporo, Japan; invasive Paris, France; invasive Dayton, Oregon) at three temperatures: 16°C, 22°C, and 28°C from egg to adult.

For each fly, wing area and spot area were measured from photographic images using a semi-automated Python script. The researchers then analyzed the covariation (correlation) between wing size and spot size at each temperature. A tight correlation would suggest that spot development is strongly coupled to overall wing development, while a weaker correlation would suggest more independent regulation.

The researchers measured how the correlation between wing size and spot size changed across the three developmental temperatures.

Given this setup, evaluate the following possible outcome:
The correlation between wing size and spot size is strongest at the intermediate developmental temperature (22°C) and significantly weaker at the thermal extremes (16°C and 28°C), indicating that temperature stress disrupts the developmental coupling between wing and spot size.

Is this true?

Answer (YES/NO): NO